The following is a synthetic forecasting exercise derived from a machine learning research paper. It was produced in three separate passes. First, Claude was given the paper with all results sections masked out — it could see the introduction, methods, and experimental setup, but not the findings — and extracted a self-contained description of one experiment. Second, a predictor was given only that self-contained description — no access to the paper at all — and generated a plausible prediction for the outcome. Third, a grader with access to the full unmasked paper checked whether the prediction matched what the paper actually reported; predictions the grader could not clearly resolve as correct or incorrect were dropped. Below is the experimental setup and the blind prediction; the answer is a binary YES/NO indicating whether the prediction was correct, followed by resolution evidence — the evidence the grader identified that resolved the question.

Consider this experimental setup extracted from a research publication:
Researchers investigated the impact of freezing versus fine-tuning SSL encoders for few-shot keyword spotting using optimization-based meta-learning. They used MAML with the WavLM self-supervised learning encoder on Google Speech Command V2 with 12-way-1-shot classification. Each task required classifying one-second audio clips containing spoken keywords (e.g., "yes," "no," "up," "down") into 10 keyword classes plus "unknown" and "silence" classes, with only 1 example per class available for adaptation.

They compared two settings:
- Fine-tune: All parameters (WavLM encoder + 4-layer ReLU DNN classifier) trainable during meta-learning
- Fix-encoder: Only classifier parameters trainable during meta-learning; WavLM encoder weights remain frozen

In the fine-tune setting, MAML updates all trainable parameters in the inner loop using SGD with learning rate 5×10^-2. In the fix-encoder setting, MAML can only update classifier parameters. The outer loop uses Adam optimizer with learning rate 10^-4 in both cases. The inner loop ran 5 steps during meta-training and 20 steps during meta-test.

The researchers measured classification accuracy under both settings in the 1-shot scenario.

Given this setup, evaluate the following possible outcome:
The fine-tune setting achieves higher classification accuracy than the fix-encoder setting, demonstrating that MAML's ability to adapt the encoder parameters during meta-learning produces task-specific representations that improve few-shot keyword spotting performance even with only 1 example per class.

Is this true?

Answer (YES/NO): NO